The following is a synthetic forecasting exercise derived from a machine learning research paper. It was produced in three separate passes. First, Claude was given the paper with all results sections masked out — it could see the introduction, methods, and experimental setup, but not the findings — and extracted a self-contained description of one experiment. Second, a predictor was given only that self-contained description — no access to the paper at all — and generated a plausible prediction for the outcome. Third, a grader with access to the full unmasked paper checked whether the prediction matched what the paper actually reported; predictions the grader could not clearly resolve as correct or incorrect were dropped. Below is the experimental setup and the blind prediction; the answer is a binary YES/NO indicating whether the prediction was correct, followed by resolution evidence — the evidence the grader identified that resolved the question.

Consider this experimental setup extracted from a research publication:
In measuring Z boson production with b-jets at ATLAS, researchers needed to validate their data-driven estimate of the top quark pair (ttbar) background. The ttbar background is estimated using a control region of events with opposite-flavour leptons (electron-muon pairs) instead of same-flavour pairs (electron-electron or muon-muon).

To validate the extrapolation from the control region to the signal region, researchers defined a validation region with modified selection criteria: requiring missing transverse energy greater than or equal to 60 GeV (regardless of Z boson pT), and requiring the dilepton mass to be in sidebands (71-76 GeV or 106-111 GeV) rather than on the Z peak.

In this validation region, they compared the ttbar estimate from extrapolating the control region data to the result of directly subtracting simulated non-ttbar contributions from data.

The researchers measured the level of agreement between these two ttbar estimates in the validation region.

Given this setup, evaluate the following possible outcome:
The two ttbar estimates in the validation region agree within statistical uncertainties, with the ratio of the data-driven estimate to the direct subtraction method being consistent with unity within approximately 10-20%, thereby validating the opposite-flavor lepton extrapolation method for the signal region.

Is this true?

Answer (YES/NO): NO